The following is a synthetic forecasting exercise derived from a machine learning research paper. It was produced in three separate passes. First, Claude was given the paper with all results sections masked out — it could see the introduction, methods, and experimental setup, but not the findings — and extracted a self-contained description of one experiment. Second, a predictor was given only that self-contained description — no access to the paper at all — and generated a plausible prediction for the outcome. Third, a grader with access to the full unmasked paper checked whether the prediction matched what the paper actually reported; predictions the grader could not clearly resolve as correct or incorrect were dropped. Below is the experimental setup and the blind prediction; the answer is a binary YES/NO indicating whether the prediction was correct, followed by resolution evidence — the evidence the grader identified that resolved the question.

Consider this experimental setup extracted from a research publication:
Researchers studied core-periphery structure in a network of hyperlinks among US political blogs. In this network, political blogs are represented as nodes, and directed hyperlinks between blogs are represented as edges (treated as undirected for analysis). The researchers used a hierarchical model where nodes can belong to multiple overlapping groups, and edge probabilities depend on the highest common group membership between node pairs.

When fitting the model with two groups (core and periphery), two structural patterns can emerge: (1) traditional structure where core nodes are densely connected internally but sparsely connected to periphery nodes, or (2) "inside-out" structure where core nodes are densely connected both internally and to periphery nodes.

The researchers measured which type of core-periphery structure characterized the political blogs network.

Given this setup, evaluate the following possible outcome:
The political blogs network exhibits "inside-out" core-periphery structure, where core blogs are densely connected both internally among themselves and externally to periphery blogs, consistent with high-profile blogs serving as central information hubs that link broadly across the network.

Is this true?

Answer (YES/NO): YES